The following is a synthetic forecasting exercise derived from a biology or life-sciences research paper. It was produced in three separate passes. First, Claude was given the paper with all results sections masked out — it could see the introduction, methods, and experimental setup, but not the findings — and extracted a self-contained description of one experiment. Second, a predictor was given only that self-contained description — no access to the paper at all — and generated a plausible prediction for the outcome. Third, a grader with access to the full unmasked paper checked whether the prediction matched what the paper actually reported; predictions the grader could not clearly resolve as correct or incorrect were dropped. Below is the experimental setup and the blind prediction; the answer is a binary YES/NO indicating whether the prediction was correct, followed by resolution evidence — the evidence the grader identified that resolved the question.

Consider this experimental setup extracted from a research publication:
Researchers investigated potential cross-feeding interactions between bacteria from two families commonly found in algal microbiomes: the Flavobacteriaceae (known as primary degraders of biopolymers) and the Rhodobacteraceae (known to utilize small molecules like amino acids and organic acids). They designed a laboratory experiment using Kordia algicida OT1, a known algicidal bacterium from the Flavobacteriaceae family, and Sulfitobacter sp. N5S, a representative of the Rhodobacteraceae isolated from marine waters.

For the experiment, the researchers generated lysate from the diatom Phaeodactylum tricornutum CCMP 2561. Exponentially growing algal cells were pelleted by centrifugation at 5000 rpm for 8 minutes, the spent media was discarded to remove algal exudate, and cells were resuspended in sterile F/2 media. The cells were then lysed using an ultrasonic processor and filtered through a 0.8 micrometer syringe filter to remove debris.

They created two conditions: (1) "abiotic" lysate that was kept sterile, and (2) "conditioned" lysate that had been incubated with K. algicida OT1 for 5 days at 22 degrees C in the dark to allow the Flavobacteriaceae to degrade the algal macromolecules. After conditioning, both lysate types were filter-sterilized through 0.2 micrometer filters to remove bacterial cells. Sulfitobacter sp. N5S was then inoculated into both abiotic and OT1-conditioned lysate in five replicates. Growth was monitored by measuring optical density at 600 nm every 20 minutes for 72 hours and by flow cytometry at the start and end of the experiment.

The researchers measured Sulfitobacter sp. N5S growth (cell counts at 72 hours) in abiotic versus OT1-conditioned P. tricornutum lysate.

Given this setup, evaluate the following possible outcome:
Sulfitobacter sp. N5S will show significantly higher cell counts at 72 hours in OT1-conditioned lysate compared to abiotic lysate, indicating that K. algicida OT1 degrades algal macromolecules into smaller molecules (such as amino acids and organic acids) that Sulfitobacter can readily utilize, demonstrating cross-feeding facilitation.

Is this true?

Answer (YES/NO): YES